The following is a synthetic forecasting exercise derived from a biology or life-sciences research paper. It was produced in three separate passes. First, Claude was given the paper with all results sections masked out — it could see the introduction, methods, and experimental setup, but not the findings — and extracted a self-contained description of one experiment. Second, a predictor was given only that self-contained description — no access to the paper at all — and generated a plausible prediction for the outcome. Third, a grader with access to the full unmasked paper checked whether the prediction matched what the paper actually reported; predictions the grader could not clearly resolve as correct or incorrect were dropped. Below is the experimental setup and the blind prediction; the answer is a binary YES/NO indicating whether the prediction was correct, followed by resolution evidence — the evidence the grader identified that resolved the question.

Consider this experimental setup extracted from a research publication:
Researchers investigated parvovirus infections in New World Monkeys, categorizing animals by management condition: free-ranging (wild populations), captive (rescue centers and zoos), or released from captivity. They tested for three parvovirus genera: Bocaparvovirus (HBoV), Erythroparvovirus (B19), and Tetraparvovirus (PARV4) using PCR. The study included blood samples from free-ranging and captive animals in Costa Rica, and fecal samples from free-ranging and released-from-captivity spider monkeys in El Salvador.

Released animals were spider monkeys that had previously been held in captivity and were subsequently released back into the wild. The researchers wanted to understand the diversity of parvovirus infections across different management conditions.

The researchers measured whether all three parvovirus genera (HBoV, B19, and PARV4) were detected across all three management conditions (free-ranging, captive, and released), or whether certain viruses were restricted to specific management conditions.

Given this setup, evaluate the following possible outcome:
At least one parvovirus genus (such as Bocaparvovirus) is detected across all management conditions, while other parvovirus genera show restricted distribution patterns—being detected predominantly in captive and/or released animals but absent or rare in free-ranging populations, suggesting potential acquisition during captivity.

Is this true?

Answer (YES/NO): NO